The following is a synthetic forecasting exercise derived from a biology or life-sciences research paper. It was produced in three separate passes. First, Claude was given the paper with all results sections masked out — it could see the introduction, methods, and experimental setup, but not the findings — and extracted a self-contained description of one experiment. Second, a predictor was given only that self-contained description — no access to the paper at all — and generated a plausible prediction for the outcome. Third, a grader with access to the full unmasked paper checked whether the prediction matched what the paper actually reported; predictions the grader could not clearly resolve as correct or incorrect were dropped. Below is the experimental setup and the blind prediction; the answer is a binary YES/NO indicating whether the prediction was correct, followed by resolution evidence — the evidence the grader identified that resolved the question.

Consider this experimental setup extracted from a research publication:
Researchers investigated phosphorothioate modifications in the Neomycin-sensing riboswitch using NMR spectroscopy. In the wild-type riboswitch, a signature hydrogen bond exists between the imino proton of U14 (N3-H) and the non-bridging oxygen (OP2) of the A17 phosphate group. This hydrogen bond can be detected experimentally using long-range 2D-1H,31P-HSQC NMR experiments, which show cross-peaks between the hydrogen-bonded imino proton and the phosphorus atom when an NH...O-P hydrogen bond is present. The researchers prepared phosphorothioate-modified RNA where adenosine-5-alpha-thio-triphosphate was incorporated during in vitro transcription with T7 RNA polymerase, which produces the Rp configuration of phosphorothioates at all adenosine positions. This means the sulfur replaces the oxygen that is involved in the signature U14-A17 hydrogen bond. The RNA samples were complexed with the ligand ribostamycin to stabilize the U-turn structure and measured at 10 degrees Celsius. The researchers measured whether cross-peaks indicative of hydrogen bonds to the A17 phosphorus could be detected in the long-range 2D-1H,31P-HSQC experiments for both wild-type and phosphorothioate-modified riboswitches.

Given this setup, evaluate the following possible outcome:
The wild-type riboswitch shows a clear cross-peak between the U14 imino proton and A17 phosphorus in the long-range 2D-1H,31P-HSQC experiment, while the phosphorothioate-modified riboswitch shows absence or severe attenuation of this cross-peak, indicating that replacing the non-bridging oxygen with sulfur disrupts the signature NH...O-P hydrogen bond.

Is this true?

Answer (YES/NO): NO